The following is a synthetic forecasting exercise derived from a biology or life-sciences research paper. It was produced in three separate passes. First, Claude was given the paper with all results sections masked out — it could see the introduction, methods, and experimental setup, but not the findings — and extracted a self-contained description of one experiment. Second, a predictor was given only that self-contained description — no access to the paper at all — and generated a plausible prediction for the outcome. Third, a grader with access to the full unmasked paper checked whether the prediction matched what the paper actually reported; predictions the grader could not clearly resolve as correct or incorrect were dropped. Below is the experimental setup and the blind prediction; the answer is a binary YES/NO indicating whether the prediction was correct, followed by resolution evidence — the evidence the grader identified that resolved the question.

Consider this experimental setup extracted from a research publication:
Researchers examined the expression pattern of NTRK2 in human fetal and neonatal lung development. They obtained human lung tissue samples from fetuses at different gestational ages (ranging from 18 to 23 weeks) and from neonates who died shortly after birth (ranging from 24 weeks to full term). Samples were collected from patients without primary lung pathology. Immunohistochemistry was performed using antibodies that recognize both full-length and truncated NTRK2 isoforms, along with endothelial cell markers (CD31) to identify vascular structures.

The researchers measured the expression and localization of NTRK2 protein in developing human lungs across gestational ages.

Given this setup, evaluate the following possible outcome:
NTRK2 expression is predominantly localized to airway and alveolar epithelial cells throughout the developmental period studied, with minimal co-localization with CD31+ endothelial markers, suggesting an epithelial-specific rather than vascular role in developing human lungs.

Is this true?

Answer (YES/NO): NO